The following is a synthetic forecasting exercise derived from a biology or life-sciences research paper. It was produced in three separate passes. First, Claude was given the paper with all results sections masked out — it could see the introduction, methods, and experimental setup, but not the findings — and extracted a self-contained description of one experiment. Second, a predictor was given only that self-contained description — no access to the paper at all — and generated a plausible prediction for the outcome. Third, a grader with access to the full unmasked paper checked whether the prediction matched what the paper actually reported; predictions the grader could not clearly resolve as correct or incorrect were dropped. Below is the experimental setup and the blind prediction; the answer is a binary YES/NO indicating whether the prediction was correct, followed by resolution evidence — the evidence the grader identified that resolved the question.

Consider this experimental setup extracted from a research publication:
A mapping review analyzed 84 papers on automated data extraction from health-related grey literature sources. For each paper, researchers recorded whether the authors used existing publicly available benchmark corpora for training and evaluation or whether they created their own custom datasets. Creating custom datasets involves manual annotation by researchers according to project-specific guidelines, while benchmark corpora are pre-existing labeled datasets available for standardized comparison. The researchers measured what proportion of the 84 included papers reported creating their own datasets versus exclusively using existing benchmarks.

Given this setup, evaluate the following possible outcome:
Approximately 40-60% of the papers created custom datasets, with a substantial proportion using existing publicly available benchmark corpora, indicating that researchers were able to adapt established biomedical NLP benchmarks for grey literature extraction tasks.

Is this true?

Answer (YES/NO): NO